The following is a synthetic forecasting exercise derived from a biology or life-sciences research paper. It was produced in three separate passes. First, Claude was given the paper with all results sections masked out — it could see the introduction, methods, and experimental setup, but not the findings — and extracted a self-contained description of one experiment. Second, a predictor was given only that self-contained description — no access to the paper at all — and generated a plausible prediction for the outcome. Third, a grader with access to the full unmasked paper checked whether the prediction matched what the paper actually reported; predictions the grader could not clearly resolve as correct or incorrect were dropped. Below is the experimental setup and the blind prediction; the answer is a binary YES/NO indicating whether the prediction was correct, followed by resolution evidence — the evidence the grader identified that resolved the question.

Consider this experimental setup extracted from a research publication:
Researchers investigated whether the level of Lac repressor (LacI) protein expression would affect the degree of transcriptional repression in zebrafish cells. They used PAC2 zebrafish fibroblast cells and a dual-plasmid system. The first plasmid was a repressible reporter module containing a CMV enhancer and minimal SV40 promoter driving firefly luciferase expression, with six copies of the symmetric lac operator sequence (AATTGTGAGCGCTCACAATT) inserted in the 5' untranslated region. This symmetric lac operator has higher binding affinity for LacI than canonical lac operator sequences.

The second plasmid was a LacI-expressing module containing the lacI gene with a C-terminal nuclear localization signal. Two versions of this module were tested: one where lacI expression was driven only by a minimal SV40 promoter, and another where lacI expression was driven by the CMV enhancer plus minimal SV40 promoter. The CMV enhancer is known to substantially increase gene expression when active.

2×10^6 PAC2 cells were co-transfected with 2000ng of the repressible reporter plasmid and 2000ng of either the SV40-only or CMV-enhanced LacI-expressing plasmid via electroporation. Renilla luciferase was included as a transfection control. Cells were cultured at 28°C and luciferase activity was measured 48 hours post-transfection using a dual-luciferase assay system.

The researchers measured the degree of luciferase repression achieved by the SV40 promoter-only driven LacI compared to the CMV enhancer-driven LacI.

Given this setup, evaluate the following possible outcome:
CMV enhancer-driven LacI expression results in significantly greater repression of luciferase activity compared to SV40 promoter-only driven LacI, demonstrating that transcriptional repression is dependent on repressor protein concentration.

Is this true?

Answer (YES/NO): YES